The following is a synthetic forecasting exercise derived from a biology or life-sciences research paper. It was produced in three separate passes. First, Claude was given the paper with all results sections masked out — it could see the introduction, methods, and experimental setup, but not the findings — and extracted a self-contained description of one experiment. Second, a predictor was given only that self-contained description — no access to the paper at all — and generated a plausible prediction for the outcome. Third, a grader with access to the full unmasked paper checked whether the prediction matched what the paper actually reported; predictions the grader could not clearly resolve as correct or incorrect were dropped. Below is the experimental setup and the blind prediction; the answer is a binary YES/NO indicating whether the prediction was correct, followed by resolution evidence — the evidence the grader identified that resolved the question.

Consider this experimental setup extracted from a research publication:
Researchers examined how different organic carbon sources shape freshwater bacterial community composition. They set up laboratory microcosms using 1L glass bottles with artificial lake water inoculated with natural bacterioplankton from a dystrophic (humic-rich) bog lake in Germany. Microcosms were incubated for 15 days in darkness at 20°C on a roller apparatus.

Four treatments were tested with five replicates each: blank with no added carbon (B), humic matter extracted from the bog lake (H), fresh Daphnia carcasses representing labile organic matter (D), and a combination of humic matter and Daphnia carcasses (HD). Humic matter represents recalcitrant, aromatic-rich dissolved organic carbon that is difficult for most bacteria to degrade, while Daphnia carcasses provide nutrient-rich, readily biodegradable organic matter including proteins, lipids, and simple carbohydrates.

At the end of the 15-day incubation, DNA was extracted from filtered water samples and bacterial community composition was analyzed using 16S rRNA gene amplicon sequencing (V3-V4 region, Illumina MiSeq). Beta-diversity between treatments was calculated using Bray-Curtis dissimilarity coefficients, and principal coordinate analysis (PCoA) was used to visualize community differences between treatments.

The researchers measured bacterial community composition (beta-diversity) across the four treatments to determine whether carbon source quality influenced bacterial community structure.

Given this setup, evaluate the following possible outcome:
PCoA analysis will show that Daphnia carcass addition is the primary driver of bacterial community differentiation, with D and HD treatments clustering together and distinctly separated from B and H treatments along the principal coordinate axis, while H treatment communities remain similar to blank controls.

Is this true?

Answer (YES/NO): NO